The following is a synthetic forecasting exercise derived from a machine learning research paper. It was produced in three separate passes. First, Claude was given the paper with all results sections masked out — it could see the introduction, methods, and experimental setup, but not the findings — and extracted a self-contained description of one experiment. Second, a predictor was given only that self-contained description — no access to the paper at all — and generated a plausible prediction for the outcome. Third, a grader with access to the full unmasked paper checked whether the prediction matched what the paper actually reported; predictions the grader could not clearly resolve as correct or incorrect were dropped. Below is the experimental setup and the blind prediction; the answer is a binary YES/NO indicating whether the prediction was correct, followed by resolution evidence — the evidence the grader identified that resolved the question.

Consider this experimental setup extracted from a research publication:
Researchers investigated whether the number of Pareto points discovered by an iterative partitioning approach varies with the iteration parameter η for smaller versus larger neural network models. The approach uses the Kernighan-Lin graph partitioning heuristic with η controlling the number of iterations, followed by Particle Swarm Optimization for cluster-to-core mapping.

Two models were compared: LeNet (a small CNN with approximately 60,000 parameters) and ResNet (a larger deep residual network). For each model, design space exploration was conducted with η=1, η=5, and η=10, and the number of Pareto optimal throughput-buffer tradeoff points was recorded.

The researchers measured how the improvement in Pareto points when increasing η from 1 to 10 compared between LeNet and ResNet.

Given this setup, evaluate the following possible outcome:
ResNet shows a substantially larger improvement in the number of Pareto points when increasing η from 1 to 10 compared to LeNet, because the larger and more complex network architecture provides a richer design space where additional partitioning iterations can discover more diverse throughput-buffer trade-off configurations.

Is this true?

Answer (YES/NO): YES